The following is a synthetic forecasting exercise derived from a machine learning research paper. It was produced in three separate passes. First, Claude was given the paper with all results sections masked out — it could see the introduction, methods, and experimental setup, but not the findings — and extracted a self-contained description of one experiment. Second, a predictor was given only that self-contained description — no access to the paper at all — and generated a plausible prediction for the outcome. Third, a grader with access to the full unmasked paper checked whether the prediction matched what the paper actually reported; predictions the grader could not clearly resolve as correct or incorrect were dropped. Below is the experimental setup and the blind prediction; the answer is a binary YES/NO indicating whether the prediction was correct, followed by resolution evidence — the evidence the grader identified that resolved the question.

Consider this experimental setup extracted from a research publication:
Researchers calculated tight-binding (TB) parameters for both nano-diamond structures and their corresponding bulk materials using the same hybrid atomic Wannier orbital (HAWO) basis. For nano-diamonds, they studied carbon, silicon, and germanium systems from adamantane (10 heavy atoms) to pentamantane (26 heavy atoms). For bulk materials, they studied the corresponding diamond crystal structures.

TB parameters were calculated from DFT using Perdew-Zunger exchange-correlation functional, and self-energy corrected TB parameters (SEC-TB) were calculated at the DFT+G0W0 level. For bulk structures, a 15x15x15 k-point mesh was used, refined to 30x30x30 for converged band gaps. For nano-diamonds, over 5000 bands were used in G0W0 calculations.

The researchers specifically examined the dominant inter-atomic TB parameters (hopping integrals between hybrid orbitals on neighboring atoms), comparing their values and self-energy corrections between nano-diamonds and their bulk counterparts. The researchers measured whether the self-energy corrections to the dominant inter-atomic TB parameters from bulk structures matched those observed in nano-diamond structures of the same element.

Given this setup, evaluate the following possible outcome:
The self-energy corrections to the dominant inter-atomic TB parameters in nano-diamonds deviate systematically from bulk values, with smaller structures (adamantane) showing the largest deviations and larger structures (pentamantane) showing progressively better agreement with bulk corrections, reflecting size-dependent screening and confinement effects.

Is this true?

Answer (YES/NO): NO